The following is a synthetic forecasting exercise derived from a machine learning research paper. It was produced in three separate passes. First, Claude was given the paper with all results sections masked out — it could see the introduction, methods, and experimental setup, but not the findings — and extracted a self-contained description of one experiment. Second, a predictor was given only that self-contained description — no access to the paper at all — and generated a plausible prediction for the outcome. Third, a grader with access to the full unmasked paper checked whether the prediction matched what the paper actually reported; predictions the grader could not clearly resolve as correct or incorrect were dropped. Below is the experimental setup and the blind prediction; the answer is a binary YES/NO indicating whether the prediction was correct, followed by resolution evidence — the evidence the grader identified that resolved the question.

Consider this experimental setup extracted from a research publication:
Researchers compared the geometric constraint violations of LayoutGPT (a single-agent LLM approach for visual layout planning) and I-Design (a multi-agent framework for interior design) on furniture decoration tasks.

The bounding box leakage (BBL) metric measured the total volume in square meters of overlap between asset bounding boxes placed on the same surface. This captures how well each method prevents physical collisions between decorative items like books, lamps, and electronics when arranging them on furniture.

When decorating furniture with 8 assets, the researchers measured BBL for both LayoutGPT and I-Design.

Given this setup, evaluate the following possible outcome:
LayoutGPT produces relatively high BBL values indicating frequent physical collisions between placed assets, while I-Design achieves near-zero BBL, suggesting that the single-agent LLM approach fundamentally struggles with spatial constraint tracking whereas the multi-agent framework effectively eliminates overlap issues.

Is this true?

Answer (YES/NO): NO